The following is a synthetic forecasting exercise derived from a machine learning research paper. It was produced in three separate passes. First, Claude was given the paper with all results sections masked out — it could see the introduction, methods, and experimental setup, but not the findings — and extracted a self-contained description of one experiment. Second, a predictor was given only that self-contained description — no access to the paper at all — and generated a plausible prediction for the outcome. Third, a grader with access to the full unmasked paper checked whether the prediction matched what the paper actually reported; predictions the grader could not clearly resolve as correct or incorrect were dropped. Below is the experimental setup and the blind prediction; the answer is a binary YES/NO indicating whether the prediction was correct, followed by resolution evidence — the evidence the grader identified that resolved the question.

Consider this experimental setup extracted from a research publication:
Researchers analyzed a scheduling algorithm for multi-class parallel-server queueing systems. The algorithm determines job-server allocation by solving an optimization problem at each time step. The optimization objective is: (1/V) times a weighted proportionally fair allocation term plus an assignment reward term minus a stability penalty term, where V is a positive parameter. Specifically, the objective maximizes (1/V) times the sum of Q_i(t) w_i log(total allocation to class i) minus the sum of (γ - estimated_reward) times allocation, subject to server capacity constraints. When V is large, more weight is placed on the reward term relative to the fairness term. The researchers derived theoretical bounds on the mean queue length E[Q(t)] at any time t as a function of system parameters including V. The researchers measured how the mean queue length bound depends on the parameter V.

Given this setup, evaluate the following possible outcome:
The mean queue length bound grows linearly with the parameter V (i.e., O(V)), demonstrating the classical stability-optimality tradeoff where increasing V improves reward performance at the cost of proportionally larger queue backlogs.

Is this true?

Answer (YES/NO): YES